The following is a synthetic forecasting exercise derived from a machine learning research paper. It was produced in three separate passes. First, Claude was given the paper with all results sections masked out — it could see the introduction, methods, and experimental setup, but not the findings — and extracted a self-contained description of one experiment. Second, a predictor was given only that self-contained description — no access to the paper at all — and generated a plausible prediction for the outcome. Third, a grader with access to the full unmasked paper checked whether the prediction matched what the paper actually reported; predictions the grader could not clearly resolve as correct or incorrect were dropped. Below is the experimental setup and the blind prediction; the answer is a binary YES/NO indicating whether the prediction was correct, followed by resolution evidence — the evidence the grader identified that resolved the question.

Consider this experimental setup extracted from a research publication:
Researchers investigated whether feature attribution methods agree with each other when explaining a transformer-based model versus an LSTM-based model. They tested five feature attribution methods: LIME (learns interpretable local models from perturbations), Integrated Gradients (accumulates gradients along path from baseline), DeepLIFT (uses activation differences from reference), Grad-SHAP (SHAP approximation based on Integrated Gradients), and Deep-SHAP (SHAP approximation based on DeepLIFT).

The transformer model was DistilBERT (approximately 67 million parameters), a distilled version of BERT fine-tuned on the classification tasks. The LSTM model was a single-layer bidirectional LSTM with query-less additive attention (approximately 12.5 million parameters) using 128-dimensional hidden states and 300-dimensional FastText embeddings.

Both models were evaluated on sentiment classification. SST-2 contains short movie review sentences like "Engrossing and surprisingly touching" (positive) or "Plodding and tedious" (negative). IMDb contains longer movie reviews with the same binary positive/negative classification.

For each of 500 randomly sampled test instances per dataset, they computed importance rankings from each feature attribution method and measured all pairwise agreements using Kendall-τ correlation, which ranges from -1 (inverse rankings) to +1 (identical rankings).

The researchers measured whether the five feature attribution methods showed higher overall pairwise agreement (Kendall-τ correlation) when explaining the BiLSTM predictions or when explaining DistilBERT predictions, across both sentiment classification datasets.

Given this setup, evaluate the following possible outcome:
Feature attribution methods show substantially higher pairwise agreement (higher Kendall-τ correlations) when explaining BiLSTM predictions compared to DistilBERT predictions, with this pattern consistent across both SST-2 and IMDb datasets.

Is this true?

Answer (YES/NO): YES